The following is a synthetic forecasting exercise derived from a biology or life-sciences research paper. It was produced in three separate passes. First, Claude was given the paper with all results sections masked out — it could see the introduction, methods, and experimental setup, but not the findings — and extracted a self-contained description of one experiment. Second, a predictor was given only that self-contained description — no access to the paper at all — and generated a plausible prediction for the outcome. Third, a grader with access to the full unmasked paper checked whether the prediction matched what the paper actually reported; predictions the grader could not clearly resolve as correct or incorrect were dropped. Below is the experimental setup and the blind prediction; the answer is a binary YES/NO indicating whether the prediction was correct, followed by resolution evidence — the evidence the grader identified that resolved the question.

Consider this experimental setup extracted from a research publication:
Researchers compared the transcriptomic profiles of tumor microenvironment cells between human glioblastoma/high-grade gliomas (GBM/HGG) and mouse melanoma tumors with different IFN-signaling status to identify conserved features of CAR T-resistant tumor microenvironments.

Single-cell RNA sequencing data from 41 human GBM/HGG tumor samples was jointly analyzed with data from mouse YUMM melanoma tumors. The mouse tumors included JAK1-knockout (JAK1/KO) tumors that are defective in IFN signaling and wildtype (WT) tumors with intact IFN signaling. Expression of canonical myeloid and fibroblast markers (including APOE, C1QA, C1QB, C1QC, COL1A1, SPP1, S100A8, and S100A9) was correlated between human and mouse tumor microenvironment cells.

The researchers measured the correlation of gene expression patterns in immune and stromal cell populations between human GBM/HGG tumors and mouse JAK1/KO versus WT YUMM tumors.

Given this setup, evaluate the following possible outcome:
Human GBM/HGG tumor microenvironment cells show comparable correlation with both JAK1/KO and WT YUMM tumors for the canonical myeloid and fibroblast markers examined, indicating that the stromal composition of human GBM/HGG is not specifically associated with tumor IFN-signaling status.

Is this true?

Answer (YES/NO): NO